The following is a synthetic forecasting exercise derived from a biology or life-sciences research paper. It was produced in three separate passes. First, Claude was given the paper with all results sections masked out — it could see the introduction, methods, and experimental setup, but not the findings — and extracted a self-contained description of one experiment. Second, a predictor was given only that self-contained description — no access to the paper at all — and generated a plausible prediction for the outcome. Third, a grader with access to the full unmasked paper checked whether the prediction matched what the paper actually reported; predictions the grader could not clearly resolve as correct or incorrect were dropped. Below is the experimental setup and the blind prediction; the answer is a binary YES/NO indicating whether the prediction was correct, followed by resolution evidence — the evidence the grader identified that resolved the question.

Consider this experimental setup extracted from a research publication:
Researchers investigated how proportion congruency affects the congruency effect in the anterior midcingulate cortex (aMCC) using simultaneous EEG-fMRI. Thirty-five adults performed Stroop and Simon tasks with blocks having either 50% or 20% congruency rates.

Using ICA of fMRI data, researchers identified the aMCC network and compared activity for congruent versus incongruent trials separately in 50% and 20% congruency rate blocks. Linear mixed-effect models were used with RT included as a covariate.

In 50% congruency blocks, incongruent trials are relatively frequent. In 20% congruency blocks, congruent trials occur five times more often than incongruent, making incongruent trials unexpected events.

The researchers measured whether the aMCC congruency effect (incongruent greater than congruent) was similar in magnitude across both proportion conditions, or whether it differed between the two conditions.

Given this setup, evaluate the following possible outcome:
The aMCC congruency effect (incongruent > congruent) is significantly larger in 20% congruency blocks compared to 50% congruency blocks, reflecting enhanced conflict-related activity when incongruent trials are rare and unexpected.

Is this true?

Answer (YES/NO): NO